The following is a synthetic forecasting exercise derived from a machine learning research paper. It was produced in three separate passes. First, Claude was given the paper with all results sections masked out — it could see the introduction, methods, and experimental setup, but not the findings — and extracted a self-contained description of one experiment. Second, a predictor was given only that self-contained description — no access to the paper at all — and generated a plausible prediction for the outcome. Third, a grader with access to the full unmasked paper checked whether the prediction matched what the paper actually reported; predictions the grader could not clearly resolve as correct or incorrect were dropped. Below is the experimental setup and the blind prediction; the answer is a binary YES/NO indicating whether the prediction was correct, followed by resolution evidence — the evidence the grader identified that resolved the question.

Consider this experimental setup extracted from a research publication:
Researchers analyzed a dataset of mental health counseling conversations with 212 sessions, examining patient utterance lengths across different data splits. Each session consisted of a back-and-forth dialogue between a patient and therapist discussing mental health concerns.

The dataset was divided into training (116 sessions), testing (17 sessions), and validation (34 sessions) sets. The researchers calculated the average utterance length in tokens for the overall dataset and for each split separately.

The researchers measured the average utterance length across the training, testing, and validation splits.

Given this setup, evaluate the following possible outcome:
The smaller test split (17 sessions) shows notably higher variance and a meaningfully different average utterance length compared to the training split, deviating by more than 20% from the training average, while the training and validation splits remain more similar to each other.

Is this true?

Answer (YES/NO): NO